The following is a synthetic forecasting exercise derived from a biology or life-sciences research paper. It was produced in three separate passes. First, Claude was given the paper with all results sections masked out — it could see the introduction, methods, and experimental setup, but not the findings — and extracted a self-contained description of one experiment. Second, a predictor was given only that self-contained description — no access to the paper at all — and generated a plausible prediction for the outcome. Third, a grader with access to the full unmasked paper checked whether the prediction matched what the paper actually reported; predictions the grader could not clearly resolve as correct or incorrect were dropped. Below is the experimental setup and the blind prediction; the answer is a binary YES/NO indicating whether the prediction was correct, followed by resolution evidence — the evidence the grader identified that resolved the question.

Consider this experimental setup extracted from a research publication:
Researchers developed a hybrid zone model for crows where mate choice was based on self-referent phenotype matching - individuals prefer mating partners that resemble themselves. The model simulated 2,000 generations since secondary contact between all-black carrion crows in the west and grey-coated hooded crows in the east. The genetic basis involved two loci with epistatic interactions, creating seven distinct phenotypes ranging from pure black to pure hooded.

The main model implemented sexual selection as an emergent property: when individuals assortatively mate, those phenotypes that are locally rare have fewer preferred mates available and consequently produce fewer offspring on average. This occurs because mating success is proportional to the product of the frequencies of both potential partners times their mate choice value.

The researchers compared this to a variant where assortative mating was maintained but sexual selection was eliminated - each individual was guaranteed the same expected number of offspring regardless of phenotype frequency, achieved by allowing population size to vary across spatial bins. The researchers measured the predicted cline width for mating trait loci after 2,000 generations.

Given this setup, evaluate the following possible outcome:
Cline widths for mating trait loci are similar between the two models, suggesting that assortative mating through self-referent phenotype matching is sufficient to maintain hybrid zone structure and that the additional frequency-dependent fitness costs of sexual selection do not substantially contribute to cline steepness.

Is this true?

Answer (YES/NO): NO